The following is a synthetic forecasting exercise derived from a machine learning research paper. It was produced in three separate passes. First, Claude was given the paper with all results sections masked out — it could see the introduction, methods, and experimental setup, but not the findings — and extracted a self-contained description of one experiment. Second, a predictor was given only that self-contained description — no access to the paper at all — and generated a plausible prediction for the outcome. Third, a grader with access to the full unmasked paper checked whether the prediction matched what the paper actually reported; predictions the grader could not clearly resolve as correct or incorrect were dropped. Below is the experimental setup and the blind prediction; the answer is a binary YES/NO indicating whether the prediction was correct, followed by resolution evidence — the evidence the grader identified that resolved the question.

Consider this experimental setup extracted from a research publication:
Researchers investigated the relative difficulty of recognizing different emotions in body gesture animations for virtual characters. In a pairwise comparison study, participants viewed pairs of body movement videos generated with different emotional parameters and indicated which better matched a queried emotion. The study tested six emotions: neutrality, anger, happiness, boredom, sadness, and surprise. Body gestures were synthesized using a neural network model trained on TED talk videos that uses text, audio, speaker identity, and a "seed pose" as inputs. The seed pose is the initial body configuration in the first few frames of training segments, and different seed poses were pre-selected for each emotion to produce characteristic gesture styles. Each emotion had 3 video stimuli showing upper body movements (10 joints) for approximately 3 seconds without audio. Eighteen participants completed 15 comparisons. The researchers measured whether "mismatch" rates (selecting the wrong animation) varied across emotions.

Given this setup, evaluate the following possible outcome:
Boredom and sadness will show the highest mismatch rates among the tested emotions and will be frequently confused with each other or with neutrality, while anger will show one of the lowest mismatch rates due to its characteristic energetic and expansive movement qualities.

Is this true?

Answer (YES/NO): NO